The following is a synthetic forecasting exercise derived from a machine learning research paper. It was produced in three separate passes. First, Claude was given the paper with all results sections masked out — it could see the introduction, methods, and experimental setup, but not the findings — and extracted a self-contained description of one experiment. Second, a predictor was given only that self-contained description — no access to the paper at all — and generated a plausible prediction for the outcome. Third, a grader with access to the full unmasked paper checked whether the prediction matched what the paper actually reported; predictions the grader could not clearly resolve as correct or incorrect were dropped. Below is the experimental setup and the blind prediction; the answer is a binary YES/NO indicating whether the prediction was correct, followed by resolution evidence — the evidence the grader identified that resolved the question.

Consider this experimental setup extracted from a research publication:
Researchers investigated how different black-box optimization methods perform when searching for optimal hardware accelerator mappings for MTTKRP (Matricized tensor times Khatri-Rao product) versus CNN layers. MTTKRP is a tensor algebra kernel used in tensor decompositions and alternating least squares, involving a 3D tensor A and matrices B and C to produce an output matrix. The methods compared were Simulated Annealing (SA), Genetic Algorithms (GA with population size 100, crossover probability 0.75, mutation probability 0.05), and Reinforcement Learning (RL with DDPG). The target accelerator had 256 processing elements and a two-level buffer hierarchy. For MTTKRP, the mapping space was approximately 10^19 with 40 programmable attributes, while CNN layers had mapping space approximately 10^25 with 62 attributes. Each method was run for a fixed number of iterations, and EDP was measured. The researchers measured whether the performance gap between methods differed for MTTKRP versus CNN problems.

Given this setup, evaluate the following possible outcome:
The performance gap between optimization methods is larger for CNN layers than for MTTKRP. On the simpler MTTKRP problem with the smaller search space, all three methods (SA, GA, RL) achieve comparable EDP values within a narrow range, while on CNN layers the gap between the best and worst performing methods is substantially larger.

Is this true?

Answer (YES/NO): YES